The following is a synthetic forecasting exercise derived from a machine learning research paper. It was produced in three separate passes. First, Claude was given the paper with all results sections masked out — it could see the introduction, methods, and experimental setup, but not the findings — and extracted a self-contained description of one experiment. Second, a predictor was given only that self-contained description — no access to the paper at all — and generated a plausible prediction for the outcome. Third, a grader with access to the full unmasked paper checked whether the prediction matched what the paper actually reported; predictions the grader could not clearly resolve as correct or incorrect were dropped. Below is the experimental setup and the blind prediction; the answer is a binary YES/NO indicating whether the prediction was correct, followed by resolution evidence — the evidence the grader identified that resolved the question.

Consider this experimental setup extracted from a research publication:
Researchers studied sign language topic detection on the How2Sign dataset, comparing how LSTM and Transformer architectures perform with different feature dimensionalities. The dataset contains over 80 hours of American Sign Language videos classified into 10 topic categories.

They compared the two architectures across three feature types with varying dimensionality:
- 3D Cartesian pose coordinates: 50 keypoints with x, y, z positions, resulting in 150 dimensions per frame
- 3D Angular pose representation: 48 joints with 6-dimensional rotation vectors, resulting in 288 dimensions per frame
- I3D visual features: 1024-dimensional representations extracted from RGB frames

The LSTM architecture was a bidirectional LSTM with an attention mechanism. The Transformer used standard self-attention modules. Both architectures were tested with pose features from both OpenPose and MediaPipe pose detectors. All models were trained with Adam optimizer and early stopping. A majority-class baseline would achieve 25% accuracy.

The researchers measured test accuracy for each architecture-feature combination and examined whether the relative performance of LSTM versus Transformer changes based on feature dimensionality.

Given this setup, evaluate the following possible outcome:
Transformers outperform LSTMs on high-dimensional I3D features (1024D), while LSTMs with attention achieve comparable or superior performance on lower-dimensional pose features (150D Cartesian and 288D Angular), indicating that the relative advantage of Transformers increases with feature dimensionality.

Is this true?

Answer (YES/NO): YES